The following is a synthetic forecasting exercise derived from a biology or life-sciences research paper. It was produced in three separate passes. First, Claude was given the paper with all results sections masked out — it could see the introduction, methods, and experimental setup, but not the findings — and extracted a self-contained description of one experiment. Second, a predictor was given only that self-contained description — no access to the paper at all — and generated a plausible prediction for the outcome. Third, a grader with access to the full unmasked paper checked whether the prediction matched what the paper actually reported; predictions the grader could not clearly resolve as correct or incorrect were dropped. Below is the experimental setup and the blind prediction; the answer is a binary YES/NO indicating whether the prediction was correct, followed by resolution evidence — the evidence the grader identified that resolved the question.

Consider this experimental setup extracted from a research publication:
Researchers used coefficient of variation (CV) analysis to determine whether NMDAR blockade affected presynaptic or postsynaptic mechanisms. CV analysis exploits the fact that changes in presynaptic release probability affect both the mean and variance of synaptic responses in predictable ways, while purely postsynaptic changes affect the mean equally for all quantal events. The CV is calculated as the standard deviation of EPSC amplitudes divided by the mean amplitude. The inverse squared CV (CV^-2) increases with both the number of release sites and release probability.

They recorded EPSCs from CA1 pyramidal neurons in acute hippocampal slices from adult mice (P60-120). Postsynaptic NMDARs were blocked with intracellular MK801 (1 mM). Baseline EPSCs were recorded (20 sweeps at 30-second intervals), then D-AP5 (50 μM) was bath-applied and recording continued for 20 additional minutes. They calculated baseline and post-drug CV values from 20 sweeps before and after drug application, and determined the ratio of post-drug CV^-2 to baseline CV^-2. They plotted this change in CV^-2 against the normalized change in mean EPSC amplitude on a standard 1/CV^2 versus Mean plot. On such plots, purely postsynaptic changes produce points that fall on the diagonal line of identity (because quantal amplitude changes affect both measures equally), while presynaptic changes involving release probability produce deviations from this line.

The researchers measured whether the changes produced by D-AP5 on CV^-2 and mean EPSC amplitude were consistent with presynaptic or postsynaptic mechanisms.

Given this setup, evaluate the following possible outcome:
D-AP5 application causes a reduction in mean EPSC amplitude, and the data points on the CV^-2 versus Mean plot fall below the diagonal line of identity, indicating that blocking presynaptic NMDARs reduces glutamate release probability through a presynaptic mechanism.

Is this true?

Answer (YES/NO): NO